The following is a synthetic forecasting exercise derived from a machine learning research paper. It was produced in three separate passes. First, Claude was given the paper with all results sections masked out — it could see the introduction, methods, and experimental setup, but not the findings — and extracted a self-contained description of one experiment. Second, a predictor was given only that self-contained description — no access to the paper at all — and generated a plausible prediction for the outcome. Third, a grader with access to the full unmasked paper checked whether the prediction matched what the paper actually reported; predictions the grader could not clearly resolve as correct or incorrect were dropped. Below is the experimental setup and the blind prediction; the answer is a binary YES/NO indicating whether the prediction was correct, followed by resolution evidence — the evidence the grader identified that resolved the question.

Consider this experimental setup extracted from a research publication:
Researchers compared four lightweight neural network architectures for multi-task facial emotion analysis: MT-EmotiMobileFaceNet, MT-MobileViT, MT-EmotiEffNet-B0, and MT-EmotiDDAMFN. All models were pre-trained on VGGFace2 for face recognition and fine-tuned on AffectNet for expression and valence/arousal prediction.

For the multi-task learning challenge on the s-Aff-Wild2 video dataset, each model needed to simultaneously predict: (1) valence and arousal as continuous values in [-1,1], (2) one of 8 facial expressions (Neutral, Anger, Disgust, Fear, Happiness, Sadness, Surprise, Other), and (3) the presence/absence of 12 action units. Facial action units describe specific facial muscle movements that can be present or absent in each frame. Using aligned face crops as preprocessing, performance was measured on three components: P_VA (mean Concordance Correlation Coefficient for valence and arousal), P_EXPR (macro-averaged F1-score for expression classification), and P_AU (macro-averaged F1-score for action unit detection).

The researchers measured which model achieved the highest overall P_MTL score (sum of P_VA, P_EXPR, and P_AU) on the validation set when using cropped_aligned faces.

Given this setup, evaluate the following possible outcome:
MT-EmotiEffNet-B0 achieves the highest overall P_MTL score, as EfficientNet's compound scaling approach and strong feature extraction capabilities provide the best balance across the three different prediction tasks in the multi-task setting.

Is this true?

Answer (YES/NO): NO